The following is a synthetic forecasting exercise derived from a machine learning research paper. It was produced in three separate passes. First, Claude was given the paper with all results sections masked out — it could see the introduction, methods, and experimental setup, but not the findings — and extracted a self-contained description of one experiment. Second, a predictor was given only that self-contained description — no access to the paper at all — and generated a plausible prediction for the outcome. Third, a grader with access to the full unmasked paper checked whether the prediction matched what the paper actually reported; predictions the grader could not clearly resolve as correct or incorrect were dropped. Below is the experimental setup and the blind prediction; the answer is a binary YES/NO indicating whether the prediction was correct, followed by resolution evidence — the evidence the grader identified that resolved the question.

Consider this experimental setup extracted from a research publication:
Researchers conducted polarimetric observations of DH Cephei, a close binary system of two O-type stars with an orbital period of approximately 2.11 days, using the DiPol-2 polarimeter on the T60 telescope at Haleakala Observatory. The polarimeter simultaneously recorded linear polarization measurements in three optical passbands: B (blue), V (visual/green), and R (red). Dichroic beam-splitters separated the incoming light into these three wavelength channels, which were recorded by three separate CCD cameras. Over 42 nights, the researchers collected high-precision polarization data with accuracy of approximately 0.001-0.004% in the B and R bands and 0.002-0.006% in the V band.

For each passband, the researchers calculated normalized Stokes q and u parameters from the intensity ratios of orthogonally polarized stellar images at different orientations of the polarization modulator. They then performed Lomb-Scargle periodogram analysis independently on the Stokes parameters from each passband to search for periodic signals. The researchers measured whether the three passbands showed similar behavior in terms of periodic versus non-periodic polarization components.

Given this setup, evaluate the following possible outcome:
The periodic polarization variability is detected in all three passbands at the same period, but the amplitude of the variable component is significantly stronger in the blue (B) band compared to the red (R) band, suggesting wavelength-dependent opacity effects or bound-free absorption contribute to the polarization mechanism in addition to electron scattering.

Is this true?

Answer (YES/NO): NO